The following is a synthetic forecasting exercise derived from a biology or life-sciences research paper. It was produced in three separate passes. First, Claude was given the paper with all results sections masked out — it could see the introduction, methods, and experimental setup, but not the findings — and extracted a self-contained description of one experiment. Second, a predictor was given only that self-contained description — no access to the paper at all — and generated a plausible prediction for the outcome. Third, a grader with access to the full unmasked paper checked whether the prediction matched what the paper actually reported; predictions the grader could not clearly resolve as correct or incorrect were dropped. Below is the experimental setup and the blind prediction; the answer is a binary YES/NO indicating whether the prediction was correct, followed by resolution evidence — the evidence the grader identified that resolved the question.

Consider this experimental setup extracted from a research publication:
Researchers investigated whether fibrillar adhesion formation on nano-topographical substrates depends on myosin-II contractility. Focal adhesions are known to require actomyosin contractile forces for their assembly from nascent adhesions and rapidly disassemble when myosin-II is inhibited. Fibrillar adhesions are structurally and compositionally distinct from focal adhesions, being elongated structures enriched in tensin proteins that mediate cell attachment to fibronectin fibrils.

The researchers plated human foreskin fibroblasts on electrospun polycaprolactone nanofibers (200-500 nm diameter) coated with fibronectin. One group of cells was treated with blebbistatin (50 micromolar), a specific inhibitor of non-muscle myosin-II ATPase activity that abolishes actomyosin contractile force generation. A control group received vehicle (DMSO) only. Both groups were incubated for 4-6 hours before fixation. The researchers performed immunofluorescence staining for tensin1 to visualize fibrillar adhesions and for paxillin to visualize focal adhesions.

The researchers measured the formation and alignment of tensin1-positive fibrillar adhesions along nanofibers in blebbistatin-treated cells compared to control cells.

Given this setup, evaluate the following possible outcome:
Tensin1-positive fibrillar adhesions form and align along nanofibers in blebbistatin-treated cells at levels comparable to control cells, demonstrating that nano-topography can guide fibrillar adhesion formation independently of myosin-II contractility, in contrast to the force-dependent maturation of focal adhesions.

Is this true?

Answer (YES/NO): YES